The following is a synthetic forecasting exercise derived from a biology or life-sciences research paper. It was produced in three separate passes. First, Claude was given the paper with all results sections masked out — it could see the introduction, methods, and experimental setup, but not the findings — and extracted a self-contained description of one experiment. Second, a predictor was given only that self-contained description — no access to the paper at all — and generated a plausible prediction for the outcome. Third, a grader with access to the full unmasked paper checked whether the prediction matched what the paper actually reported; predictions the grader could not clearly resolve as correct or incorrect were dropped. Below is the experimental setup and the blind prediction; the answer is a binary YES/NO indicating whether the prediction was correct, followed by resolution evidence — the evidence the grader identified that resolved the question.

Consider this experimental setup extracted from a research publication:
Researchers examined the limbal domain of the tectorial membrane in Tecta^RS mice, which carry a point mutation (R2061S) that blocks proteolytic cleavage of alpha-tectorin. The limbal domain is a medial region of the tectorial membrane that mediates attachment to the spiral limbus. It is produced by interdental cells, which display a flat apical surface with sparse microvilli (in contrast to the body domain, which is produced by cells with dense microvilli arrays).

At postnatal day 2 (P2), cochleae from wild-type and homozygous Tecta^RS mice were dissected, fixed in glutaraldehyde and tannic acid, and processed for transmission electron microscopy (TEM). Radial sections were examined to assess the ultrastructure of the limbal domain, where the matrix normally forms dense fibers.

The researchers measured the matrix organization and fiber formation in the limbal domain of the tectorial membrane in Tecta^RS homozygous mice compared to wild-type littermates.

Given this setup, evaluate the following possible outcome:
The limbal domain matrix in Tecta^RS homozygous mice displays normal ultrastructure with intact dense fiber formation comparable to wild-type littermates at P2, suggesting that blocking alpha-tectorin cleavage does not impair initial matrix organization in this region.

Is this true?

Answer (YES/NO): NO